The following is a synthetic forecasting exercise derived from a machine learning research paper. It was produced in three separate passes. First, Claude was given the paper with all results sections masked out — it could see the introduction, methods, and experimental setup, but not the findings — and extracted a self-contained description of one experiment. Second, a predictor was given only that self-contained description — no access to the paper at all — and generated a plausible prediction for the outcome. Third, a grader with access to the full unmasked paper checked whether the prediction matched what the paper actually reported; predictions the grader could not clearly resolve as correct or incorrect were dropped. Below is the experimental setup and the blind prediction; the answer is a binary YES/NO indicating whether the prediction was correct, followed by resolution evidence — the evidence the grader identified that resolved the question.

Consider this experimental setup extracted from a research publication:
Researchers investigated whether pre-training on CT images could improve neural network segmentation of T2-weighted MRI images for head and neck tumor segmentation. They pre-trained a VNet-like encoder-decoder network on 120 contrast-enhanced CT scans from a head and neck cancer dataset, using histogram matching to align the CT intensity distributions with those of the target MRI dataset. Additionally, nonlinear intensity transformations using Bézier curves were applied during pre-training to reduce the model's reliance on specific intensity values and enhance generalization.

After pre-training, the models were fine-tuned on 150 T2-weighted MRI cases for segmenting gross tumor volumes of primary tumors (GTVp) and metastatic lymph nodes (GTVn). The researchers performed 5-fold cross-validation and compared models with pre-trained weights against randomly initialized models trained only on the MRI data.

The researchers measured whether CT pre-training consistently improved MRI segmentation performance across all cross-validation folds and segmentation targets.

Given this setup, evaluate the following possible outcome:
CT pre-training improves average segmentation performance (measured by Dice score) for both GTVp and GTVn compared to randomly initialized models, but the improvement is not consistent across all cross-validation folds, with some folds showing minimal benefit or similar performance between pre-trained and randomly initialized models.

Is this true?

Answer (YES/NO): NO